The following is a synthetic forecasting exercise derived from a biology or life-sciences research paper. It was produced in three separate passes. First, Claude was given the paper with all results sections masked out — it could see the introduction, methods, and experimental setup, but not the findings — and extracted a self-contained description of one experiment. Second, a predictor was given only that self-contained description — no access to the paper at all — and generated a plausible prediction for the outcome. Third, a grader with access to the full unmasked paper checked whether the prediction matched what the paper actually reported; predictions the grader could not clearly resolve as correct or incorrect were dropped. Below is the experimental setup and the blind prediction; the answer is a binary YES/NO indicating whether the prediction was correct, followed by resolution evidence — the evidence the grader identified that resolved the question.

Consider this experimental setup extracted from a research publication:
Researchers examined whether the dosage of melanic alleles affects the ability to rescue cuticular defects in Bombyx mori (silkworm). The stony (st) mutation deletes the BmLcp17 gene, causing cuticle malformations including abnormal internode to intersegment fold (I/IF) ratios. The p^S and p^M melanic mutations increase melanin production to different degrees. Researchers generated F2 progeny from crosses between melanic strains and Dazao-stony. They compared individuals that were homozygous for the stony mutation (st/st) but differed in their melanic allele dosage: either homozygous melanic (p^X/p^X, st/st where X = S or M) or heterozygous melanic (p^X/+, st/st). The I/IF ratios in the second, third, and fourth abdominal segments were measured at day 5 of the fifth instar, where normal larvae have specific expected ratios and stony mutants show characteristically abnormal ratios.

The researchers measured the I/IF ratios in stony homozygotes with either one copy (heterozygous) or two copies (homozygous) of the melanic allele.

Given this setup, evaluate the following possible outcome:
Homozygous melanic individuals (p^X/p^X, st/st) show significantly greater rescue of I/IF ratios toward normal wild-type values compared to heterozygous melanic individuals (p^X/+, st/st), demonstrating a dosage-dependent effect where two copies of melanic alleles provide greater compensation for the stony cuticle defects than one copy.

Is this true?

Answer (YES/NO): YES